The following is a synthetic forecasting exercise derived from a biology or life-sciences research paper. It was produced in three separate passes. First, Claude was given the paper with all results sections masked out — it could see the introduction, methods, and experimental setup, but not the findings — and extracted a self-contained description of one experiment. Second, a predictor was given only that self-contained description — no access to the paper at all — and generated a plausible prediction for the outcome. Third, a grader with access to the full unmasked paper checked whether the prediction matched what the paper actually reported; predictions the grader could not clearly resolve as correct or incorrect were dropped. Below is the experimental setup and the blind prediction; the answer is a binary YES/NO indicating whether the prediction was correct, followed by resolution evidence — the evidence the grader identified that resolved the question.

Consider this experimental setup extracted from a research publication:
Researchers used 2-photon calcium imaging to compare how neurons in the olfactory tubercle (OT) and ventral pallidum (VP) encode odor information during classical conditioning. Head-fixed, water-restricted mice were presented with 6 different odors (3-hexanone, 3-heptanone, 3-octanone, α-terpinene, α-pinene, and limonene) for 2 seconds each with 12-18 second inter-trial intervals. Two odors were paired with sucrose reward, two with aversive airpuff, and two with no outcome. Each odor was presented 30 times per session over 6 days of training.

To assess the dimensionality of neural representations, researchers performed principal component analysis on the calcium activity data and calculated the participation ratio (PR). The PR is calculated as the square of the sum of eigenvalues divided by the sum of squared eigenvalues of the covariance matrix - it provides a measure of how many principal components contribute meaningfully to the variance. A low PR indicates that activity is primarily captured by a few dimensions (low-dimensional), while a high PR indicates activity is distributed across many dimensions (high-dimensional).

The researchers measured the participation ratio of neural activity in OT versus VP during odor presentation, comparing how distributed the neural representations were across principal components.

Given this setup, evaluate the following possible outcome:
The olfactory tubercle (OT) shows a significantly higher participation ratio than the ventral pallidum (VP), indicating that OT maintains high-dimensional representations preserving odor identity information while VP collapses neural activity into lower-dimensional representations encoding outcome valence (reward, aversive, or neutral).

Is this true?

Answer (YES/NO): YES